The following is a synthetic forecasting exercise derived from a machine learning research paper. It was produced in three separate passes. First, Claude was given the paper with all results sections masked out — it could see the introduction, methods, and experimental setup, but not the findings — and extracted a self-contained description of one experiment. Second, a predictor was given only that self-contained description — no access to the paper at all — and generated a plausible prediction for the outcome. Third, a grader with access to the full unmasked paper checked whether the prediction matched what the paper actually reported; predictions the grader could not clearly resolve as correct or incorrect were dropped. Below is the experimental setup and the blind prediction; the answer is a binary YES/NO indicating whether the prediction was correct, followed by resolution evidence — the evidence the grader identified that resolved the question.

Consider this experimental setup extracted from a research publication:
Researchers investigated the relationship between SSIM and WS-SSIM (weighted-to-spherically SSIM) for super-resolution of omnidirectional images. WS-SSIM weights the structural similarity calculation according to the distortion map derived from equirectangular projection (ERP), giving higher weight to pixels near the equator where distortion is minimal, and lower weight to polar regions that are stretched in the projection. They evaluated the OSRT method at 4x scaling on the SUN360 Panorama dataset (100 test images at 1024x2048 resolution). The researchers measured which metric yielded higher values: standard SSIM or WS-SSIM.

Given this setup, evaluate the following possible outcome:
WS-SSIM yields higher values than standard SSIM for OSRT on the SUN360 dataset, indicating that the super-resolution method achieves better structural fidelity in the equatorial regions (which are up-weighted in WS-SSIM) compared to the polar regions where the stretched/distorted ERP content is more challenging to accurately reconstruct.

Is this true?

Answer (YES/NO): YES